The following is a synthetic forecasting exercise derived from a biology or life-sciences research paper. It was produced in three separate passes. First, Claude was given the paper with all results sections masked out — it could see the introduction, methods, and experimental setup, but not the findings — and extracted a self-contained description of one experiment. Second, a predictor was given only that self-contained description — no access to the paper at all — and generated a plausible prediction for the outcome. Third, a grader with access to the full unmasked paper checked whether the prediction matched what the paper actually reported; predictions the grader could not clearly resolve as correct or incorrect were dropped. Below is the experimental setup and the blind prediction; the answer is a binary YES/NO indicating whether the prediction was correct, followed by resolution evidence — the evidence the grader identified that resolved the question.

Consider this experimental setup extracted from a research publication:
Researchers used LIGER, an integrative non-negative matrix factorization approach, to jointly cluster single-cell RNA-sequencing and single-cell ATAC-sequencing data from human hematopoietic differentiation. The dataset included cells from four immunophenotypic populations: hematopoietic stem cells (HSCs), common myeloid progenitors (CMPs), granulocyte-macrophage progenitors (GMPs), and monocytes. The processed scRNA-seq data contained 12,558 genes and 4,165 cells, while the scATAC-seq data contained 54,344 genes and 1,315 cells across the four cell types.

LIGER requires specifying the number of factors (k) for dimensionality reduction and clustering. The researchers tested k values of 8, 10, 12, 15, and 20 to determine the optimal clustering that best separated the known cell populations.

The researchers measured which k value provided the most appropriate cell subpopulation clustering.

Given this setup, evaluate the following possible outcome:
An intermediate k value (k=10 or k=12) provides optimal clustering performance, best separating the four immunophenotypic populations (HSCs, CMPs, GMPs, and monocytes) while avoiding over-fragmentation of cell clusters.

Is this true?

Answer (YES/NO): YES